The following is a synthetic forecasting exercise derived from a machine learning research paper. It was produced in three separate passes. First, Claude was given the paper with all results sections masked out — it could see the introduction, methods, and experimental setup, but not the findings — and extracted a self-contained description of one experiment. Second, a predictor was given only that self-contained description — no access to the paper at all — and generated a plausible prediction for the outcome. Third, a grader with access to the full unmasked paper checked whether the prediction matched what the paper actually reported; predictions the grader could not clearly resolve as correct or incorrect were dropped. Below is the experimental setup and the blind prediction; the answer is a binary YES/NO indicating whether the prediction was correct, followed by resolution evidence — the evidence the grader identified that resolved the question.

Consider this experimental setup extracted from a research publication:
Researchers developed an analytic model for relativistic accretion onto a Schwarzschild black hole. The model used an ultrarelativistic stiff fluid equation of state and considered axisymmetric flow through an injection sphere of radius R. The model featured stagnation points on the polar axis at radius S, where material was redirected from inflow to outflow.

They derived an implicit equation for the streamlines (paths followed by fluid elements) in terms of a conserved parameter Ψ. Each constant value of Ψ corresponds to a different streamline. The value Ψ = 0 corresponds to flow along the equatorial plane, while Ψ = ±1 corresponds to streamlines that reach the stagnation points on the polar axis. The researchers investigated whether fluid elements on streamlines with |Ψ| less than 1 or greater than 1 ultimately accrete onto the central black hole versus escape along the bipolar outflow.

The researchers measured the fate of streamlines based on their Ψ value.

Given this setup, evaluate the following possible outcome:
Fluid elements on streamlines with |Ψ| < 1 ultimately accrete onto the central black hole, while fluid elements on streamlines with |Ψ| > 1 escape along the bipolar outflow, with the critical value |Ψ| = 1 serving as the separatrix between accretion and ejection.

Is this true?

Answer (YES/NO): YES